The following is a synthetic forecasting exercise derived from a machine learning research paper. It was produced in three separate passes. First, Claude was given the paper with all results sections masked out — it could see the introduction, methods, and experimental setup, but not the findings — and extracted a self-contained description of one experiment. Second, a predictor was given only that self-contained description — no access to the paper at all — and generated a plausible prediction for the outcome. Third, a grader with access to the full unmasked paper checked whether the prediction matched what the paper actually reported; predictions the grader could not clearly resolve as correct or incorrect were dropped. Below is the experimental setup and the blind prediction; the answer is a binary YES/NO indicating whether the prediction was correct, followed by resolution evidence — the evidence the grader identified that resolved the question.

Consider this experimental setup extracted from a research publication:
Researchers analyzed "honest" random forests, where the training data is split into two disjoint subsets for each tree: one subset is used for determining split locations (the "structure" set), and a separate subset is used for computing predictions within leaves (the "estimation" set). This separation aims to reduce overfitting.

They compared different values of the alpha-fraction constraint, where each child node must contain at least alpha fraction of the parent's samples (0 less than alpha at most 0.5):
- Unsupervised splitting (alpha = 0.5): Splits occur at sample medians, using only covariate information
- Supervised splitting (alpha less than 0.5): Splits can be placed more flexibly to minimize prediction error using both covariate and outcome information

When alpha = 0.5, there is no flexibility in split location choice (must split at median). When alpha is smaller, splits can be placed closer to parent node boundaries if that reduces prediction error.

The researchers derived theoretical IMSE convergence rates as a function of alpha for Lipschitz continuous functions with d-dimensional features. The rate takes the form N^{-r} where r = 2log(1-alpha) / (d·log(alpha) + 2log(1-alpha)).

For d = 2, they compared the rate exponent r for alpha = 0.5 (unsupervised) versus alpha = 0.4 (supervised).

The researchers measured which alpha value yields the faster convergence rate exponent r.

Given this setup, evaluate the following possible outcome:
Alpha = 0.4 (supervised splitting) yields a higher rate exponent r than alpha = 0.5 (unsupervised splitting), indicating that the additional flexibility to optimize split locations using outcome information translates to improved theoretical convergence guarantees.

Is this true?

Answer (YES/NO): NO